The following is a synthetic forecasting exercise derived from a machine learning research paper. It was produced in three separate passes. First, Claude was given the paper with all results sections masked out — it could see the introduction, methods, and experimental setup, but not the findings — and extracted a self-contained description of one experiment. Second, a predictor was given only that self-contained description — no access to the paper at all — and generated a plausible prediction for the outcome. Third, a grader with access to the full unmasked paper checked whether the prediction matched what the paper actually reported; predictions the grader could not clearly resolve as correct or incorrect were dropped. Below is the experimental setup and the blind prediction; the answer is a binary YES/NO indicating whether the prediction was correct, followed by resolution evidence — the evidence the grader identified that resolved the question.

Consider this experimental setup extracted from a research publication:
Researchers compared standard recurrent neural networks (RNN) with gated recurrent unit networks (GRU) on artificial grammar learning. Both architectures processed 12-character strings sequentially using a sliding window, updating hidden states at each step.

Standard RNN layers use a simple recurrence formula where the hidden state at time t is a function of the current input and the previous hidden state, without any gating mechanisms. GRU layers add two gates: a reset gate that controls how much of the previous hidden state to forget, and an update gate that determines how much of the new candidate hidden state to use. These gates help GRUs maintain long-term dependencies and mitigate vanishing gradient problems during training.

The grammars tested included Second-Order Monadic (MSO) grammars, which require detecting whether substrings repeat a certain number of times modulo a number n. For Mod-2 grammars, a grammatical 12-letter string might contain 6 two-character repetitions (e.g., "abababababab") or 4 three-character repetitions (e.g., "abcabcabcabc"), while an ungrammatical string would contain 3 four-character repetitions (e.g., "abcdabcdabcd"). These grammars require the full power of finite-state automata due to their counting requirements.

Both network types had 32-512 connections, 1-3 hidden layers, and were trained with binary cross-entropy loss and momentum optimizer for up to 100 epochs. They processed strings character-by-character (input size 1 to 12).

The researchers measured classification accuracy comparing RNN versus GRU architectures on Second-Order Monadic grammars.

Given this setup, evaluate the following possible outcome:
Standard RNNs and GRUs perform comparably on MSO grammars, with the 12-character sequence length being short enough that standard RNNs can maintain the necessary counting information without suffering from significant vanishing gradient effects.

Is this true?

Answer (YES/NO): NO